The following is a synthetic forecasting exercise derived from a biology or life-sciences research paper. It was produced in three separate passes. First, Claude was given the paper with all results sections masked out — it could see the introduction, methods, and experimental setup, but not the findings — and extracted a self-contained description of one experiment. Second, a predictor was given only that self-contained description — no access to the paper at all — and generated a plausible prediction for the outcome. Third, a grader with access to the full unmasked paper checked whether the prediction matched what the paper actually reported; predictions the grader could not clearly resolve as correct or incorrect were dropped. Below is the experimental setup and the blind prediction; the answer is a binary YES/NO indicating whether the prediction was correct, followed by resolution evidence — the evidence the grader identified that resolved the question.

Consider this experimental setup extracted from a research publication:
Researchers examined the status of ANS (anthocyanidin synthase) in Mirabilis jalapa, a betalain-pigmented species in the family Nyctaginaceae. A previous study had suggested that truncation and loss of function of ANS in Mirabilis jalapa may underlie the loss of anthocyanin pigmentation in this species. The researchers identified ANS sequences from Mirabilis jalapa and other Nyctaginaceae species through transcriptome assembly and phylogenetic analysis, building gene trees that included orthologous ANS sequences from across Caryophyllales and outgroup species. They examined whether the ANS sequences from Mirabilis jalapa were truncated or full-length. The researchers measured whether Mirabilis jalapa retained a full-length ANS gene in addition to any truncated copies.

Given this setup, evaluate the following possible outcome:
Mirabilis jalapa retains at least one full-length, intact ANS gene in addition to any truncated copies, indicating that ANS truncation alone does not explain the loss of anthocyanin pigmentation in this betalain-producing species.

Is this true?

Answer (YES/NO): YES